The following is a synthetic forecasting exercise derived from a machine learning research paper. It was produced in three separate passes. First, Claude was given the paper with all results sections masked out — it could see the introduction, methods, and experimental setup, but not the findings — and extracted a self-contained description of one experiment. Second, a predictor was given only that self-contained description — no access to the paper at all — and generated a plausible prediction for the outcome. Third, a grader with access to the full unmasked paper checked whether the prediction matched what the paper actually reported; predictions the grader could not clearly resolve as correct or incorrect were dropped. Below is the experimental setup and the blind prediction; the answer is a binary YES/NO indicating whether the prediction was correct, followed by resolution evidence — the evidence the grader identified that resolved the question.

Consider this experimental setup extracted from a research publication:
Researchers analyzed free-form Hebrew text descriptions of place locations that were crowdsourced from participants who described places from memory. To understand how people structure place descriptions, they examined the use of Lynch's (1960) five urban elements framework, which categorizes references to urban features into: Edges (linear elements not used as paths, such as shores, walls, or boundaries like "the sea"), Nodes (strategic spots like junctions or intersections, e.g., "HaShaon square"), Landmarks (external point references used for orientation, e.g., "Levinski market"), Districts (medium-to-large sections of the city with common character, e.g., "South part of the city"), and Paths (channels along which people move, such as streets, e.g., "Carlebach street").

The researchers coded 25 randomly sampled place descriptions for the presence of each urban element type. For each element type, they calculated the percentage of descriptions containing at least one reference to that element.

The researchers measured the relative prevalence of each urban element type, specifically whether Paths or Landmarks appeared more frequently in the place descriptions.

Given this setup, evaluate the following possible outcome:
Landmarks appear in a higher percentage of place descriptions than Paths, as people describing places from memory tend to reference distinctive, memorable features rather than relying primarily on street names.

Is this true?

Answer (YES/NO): NO